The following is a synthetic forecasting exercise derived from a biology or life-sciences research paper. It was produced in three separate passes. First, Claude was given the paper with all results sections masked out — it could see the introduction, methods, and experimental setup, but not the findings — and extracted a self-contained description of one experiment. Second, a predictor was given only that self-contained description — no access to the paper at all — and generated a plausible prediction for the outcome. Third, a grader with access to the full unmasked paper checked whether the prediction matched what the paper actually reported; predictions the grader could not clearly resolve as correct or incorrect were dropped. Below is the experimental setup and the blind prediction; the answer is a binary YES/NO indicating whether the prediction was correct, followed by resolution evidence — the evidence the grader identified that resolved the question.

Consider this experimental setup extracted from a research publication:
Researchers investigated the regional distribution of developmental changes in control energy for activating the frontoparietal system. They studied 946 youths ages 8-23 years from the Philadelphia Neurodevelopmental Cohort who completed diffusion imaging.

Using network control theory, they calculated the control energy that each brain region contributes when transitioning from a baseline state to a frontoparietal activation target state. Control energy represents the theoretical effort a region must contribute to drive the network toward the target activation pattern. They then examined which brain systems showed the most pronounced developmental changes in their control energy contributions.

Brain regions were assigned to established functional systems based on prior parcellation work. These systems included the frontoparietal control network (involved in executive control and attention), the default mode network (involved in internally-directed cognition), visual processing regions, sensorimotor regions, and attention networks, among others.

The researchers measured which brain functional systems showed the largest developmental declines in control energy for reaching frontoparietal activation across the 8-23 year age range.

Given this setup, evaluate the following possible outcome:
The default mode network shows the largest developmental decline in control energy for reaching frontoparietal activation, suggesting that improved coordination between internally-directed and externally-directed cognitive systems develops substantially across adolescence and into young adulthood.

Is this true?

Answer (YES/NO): NO